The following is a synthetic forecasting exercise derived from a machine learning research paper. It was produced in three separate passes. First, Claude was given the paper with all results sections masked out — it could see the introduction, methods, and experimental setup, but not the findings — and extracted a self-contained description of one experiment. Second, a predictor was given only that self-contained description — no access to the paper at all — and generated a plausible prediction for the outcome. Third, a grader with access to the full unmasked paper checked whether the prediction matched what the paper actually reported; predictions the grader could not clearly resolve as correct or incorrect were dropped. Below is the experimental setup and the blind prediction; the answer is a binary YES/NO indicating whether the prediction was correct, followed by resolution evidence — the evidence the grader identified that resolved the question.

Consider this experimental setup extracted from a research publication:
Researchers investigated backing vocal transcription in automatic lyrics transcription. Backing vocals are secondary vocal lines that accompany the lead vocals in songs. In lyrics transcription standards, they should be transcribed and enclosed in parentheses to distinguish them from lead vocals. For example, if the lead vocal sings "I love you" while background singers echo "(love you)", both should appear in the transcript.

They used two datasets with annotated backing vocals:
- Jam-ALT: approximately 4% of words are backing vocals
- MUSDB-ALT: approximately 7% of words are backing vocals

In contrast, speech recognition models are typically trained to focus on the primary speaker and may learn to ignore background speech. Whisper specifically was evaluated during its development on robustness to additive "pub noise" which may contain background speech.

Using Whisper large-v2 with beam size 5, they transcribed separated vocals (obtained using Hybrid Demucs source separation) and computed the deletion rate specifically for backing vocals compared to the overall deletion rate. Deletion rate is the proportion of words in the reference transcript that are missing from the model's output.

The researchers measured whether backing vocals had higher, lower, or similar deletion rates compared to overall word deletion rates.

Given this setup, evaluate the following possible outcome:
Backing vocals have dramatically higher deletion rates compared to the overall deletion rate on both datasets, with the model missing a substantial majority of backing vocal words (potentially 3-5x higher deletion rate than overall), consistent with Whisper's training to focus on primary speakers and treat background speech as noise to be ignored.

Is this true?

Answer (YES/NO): YES